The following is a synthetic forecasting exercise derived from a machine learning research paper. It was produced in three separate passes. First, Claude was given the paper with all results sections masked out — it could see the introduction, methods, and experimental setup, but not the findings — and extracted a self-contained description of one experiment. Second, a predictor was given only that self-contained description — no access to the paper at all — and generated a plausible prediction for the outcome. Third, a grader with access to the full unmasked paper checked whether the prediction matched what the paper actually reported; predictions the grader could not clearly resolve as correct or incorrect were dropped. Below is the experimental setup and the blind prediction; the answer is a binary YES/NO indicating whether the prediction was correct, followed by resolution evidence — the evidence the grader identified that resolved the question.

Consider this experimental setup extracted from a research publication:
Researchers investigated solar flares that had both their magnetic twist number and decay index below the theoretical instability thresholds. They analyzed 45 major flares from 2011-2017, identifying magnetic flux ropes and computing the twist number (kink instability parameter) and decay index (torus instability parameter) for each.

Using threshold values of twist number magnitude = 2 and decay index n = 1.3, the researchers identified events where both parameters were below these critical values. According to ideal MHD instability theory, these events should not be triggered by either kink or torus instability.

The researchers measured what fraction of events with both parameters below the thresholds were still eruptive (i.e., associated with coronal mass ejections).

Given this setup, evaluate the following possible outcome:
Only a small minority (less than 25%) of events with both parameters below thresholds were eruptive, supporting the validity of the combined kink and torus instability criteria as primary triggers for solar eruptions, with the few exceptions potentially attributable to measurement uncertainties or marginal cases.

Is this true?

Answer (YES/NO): NO